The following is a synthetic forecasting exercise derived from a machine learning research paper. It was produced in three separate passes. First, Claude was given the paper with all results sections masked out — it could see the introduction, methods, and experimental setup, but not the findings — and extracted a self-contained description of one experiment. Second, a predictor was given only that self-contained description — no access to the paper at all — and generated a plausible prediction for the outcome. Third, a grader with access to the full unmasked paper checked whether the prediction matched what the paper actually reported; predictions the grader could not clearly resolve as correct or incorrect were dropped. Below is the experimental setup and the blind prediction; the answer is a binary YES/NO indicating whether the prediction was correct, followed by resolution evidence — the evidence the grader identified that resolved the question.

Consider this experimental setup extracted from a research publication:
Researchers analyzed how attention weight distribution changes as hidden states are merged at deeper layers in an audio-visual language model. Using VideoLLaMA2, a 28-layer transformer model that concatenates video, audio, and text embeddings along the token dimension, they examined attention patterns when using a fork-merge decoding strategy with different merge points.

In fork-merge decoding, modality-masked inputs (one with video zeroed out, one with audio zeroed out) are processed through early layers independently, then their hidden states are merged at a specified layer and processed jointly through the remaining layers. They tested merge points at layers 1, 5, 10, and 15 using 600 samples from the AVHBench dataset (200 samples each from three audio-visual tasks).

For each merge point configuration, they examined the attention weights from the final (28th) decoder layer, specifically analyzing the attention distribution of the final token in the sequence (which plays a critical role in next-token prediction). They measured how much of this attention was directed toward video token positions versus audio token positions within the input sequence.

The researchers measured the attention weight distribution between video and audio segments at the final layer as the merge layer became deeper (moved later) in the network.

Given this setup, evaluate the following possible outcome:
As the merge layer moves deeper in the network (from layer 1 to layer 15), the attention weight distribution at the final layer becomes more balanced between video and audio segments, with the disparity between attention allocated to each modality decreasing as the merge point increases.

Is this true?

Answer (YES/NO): NO